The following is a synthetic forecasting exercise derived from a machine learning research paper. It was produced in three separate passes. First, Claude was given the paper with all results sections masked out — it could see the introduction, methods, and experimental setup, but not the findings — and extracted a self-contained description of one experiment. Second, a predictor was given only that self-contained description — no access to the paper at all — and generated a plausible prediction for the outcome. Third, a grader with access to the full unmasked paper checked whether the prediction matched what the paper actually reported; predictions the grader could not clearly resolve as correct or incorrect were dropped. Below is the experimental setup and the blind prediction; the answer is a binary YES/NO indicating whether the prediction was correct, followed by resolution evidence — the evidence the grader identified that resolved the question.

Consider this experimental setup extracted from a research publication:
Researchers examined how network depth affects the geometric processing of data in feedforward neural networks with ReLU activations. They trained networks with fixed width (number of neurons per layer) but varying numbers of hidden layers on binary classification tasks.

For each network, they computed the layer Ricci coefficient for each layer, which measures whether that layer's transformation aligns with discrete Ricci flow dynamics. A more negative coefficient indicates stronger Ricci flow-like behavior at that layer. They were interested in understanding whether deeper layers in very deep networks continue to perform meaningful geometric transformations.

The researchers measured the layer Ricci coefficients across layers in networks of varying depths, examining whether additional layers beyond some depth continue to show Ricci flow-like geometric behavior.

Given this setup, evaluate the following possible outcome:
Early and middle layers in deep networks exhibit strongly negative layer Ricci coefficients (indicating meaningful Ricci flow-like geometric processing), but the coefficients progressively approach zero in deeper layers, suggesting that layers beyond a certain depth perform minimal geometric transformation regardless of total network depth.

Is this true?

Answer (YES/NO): NO